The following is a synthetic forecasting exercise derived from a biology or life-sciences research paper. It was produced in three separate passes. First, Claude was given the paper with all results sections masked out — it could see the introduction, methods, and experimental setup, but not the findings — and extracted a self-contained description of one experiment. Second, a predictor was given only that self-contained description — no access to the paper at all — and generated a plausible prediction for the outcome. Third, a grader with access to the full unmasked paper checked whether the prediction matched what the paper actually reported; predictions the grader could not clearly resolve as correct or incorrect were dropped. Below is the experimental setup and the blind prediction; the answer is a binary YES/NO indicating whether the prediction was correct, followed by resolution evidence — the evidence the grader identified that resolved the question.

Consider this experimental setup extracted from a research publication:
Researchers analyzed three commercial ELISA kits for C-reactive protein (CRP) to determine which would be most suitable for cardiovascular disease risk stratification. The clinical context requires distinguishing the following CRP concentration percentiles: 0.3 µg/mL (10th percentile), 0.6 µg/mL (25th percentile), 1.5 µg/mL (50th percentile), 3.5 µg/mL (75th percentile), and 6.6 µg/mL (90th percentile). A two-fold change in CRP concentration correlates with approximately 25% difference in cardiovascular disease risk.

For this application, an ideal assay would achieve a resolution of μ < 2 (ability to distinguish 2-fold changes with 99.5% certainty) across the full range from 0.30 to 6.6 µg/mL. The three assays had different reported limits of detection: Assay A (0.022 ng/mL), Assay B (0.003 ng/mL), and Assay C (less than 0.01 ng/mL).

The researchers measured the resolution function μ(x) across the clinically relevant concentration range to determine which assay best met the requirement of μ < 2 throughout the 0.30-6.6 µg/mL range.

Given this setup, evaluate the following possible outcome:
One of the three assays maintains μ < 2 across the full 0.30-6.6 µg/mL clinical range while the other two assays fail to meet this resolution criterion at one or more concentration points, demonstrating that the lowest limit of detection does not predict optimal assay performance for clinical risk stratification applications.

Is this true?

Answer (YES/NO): YES